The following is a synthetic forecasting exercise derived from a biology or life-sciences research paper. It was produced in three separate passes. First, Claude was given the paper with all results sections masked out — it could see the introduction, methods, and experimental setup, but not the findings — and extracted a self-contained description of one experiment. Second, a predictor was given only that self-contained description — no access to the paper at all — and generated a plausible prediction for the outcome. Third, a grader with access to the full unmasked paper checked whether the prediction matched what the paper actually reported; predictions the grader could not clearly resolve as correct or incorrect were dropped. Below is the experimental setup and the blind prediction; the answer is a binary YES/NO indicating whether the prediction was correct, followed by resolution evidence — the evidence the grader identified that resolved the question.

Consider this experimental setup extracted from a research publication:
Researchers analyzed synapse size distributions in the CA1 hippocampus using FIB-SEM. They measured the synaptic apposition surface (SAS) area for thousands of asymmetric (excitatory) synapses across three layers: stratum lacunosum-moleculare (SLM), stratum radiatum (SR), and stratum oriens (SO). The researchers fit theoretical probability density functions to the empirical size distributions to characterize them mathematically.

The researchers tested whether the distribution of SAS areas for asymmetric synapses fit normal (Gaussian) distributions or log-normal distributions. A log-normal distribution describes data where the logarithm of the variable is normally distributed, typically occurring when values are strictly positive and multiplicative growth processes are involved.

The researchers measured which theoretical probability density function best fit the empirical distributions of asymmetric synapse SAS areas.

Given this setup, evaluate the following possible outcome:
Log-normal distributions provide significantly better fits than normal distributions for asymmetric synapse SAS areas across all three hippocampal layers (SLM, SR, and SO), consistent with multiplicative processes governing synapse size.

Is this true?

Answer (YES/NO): NO